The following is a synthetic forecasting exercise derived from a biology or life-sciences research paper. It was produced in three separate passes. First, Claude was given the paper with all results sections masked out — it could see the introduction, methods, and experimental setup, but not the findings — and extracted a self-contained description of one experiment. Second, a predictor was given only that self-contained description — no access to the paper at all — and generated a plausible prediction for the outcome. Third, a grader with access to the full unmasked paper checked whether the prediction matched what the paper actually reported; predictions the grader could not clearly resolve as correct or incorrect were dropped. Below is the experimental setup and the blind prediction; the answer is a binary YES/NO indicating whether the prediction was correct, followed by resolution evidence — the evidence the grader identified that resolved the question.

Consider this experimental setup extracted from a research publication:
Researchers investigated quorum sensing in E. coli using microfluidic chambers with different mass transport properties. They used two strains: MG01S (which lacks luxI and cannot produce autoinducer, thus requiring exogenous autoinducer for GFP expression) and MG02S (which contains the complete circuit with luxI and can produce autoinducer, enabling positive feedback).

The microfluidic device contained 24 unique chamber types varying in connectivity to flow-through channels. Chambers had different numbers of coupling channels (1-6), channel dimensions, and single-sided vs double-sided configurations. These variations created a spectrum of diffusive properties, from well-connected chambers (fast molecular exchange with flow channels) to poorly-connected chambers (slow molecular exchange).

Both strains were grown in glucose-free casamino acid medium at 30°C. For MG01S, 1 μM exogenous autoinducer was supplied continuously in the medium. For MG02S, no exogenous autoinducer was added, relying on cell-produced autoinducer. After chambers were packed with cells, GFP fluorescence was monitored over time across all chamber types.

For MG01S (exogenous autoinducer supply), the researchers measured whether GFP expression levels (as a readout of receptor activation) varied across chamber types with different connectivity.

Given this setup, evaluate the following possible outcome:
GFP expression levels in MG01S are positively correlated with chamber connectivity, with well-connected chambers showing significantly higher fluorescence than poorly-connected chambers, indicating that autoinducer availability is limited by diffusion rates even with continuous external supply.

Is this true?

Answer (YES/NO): NO